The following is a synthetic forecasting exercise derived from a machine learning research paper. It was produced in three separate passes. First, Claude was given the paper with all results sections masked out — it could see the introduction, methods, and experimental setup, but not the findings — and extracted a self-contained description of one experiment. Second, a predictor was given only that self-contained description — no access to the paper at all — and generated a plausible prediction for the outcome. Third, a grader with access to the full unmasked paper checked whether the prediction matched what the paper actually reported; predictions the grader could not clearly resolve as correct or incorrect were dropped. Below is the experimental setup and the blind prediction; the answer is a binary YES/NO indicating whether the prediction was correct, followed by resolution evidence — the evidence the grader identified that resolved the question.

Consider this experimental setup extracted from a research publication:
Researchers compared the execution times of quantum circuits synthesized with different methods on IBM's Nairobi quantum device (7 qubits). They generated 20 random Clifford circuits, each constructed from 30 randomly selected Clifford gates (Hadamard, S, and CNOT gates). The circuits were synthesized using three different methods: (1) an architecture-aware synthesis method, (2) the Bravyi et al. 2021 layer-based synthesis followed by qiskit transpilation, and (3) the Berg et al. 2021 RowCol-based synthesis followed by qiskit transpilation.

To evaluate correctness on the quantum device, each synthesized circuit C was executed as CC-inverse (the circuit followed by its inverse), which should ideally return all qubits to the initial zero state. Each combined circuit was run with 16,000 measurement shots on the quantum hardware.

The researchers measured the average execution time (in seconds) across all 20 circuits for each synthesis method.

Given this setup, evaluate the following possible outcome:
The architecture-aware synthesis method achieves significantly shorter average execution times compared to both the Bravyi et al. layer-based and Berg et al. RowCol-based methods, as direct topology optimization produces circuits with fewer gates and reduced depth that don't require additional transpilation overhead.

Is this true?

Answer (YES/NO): NO